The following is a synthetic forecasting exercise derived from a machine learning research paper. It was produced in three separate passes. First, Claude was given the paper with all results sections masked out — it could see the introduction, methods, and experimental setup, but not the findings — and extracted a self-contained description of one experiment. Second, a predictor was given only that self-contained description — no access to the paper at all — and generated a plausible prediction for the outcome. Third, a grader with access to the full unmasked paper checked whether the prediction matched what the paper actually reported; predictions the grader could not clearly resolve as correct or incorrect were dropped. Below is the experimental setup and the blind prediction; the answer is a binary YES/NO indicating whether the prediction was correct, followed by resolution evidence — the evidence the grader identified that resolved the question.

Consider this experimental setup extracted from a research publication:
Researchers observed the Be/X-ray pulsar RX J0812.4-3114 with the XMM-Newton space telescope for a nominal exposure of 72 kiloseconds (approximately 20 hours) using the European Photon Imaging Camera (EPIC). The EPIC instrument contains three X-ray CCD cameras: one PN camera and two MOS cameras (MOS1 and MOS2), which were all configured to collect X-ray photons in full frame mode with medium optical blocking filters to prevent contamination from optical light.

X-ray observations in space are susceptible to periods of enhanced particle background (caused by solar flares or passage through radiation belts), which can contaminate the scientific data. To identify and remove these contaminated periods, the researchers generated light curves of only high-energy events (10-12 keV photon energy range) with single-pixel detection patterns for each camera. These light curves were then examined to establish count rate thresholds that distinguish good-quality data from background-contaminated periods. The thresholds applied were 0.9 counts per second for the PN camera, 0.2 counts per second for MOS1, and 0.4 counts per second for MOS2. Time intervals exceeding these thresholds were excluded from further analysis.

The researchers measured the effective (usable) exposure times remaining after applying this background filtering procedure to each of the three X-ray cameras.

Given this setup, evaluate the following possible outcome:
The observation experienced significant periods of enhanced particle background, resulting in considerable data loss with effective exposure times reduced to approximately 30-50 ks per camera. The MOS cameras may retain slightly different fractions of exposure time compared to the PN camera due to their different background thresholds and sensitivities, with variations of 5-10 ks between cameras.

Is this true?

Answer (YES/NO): NO